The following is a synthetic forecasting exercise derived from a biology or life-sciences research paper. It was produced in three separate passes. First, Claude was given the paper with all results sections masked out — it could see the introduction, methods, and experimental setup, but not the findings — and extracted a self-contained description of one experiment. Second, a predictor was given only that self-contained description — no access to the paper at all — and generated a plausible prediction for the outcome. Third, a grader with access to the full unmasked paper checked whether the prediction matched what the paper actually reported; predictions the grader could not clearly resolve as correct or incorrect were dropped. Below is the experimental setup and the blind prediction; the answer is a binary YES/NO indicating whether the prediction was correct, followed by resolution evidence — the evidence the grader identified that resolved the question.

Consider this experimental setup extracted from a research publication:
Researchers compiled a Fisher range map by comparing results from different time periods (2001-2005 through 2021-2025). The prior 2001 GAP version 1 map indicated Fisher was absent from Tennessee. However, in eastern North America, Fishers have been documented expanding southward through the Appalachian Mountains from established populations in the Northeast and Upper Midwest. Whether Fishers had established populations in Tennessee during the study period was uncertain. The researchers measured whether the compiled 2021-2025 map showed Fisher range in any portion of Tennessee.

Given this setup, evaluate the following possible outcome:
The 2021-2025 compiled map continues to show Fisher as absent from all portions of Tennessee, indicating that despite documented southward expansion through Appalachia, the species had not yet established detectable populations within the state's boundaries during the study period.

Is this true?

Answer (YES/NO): NO